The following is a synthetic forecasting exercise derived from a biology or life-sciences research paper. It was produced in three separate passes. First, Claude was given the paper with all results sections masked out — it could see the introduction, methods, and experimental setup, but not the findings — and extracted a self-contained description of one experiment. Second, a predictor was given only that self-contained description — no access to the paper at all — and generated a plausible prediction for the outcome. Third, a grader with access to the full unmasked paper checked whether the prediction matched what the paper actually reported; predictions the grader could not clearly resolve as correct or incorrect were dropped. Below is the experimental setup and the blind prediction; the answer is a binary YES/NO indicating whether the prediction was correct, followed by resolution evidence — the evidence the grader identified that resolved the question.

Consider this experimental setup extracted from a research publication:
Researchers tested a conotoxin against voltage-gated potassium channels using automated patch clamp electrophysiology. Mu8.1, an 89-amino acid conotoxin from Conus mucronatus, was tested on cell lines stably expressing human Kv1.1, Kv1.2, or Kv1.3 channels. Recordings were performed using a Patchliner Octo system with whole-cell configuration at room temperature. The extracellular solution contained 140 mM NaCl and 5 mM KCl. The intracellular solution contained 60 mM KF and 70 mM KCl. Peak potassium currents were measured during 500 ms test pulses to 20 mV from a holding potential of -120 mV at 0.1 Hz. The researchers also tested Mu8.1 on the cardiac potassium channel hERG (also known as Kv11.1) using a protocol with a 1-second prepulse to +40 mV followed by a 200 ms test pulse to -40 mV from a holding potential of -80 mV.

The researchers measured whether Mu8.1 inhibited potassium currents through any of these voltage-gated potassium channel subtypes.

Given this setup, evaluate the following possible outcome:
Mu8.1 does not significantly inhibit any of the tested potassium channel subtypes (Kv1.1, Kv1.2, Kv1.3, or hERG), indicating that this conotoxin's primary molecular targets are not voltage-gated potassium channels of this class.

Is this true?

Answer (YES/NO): NO